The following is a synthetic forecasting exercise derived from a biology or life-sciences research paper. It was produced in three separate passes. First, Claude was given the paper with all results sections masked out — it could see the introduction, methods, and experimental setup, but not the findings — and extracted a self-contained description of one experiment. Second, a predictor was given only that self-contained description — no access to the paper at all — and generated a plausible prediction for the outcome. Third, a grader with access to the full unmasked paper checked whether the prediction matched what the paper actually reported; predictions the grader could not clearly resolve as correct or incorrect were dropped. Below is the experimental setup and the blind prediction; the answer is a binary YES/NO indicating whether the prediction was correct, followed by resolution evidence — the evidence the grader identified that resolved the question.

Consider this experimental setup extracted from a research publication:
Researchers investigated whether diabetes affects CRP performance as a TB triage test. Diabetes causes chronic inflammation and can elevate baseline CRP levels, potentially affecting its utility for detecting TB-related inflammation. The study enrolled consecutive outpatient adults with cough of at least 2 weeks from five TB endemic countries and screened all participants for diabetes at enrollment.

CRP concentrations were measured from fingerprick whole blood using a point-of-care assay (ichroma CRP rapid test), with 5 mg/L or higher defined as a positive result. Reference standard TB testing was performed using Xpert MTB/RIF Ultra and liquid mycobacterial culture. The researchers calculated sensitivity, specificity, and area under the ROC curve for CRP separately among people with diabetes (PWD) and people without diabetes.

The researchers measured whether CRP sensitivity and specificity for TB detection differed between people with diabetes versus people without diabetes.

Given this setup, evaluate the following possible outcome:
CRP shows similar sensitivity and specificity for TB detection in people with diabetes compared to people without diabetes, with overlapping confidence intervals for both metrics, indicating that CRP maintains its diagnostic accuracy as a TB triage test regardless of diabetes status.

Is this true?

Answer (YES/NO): YES